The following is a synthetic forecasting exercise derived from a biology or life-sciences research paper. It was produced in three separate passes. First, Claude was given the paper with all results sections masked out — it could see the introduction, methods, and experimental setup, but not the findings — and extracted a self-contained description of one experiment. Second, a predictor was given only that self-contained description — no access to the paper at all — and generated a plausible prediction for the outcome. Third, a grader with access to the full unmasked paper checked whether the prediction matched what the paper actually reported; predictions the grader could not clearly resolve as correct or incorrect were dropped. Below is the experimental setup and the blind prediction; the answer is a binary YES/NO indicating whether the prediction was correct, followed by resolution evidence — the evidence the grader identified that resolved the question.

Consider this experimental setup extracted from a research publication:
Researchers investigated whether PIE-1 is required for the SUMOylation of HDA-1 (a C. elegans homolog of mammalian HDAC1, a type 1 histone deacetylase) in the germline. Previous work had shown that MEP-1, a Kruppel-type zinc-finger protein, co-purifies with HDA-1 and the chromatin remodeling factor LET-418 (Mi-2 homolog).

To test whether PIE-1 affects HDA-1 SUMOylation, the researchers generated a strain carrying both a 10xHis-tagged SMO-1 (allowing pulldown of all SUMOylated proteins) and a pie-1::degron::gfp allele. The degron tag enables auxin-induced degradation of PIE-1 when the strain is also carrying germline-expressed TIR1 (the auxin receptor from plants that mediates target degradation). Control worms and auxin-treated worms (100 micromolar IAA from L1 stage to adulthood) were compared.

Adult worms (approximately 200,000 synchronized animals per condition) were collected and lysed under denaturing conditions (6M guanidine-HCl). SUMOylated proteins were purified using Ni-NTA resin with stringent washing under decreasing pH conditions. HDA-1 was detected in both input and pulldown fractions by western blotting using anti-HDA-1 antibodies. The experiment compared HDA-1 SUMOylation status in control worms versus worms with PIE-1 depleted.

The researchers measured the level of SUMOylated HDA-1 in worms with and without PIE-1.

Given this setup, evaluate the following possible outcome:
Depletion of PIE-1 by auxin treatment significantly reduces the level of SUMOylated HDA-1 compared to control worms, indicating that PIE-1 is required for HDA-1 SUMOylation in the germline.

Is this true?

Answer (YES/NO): YES